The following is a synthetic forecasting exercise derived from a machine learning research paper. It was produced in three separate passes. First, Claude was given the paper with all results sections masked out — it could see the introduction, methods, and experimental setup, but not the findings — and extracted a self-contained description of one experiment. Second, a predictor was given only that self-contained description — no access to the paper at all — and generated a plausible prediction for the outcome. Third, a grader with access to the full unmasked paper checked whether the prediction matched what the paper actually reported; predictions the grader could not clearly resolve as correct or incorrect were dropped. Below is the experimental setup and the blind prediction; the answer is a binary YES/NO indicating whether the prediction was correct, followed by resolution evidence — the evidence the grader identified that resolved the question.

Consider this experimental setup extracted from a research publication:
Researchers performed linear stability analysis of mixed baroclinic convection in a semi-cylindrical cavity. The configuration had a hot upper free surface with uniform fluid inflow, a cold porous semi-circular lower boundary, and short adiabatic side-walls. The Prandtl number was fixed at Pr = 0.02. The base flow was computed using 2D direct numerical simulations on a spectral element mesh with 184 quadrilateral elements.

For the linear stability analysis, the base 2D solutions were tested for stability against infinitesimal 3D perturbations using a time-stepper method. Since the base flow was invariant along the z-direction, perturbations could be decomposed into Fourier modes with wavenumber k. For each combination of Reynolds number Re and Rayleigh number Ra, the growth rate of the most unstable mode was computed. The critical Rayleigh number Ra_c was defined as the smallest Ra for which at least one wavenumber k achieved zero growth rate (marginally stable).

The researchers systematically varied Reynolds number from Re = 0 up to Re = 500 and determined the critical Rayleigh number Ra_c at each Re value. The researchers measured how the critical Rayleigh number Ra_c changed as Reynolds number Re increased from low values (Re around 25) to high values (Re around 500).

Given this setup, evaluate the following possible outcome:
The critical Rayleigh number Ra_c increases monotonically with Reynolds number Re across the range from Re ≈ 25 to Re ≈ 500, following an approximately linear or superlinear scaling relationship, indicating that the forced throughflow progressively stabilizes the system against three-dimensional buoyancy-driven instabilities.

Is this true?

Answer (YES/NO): YES